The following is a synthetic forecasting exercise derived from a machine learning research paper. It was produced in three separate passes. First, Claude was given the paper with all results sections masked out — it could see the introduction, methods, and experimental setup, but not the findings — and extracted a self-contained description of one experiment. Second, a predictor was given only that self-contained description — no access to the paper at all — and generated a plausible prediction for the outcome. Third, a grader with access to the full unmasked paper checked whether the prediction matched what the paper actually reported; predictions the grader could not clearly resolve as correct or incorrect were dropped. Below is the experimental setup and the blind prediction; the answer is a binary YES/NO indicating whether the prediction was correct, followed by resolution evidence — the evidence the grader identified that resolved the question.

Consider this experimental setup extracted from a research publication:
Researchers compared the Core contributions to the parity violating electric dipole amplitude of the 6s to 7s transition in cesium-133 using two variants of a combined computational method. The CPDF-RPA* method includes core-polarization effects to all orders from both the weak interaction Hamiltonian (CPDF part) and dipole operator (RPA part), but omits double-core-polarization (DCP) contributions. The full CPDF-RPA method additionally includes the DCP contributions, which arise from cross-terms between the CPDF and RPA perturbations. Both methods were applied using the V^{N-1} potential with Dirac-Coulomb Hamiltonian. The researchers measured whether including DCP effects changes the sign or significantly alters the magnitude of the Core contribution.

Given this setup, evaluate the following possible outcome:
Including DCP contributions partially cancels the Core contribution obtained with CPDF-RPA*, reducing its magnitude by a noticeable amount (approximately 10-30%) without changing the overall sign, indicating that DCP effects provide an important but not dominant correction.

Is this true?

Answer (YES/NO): NO